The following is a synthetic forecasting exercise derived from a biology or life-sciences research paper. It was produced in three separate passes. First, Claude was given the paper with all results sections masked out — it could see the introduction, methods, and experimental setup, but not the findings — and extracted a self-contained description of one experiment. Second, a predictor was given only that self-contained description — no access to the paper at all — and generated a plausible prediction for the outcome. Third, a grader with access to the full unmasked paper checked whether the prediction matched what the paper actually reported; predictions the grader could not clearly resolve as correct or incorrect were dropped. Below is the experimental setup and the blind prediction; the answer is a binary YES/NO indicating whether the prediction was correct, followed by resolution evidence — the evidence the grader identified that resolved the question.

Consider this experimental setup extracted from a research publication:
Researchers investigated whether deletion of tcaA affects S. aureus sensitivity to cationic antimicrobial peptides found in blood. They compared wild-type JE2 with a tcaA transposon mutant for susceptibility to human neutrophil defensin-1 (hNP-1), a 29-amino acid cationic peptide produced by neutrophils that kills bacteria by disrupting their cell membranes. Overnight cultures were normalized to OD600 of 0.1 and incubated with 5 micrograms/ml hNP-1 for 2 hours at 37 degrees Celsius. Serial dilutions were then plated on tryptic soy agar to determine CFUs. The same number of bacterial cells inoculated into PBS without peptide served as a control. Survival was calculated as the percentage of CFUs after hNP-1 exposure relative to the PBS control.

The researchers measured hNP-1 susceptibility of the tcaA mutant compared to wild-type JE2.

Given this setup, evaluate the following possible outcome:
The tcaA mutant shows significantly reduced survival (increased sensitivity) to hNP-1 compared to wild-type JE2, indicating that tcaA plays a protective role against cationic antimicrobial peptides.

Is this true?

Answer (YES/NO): NO